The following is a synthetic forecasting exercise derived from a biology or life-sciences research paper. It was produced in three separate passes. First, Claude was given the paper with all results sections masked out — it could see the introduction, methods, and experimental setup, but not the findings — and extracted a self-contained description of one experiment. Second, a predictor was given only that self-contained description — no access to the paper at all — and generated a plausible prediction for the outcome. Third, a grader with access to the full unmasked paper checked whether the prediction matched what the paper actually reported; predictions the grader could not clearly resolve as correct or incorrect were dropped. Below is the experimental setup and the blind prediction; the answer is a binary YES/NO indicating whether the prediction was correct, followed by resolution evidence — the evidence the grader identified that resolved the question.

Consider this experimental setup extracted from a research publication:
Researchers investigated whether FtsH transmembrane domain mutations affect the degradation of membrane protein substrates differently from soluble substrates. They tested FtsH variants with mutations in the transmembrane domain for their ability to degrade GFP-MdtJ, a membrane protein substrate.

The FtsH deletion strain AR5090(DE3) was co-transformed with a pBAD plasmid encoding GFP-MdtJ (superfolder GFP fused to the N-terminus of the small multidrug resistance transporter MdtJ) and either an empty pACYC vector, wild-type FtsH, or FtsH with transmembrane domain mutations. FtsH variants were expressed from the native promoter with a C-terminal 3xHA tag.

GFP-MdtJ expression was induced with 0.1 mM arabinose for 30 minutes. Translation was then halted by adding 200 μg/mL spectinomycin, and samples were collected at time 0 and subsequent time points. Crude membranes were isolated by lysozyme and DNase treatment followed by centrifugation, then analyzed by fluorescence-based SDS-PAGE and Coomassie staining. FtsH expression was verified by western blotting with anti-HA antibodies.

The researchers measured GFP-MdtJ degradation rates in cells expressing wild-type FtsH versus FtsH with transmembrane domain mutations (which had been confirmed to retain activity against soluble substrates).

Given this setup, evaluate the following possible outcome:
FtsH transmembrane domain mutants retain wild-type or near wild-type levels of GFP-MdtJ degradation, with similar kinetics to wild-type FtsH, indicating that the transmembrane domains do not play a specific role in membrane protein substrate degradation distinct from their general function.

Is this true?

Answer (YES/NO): NO